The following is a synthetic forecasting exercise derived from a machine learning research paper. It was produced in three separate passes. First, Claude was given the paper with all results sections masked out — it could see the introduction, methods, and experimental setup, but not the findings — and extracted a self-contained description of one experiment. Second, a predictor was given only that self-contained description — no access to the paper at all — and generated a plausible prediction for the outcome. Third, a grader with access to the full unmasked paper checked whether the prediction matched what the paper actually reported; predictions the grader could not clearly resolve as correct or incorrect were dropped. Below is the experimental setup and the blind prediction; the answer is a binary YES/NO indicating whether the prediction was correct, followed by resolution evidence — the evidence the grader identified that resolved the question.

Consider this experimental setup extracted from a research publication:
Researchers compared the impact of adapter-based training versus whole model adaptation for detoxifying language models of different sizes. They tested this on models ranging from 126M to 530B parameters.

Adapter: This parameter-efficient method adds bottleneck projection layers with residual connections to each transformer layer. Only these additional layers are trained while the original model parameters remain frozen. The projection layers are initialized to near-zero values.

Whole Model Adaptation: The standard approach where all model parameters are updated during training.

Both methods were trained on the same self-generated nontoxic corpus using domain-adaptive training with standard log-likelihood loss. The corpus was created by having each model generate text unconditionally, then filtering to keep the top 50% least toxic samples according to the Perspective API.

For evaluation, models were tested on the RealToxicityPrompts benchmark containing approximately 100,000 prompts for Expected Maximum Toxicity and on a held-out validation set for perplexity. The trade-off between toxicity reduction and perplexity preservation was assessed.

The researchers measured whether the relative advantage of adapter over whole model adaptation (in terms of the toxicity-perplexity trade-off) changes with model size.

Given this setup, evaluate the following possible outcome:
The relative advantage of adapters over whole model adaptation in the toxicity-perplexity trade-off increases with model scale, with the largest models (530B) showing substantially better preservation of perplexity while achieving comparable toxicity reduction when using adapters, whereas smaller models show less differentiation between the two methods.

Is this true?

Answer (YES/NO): YES